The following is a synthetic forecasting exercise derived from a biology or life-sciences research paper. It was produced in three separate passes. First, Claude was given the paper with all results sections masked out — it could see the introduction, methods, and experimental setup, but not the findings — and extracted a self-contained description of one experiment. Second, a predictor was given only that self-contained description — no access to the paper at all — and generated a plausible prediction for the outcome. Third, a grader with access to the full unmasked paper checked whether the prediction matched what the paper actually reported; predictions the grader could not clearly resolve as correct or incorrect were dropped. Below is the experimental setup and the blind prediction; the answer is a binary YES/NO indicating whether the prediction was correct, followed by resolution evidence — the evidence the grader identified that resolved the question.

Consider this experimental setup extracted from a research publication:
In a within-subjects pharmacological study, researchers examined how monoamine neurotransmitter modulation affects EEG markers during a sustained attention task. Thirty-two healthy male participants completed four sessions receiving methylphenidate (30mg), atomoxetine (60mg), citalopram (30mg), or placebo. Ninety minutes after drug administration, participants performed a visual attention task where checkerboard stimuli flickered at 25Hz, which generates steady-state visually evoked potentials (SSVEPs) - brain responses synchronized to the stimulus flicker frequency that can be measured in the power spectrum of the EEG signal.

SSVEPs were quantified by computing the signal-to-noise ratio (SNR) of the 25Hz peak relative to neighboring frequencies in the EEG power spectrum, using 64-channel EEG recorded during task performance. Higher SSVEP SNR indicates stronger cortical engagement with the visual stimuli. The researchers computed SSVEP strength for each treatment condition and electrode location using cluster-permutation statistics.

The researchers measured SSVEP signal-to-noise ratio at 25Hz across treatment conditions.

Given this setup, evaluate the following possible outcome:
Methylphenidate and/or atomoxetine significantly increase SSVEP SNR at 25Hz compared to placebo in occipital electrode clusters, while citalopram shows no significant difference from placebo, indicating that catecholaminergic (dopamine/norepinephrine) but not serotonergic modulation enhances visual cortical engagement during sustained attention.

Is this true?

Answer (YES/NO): NO